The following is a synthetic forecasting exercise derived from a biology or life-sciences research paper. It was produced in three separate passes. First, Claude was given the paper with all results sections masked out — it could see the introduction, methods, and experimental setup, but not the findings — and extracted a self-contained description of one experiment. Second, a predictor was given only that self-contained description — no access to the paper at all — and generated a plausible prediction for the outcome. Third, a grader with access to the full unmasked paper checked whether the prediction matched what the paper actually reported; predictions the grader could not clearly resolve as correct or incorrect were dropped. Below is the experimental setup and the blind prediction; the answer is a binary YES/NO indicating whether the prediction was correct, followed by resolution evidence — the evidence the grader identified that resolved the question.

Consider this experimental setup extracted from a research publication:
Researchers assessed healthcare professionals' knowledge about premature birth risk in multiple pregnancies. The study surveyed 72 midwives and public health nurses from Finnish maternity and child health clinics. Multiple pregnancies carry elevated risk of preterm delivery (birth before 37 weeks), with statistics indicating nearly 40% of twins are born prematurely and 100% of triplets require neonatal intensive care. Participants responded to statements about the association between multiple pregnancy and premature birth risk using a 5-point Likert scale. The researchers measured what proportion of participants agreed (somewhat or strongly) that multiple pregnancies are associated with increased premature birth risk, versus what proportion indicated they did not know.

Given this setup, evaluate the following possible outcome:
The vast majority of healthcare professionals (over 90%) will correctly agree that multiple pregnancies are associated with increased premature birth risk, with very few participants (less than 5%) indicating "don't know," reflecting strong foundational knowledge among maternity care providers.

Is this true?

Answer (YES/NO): NO